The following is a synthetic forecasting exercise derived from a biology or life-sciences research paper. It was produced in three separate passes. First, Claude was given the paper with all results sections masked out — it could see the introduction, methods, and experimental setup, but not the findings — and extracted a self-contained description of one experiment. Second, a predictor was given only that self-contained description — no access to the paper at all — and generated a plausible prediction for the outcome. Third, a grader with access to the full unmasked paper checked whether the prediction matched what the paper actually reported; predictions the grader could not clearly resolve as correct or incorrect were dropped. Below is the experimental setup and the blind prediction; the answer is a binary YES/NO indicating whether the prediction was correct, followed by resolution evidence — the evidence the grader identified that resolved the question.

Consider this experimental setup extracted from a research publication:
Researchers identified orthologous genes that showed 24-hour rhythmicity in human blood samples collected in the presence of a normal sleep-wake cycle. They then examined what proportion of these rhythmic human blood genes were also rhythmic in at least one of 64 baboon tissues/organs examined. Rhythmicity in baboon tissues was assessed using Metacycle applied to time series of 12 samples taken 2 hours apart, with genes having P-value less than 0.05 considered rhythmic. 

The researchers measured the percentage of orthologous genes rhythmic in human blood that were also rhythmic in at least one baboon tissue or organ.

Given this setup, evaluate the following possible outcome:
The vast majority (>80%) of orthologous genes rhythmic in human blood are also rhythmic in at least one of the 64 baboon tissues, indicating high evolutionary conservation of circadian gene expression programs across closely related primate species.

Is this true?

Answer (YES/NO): YES